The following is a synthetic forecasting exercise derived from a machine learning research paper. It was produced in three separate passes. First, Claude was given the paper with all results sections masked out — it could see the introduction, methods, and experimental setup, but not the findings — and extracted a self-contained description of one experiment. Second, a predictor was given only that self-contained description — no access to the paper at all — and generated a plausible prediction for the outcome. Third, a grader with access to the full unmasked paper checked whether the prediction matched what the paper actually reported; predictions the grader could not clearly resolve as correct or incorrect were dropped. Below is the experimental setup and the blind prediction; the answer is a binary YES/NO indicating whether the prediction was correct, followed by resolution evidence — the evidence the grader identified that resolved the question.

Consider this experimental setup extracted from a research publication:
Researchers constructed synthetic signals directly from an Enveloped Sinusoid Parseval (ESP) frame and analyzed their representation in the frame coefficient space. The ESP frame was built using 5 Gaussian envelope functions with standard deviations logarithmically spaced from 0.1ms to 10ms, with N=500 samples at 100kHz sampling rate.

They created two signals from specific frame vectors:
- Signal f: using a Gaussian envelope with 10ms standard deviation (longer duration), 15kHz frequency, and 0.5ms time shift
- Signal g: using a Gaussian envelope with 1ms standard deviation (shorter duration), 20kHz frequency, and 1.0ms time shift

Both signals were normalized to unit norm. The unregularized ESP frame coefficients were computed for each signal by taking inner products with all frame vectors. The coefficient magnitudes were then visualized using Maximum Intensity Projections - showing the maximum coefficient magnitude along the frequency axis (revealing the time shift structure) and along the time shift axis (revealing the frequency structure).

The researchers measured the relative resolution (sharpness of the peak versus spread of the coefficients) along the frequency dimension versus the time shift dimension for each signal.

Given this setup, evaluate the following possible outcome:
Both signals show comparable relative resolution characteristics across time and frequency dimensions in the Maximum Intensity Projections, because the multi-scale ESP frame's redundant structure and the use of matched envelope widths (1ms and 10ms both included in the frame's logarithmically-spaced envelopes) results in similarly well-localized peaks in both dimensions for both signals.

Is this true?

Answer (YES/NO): NO